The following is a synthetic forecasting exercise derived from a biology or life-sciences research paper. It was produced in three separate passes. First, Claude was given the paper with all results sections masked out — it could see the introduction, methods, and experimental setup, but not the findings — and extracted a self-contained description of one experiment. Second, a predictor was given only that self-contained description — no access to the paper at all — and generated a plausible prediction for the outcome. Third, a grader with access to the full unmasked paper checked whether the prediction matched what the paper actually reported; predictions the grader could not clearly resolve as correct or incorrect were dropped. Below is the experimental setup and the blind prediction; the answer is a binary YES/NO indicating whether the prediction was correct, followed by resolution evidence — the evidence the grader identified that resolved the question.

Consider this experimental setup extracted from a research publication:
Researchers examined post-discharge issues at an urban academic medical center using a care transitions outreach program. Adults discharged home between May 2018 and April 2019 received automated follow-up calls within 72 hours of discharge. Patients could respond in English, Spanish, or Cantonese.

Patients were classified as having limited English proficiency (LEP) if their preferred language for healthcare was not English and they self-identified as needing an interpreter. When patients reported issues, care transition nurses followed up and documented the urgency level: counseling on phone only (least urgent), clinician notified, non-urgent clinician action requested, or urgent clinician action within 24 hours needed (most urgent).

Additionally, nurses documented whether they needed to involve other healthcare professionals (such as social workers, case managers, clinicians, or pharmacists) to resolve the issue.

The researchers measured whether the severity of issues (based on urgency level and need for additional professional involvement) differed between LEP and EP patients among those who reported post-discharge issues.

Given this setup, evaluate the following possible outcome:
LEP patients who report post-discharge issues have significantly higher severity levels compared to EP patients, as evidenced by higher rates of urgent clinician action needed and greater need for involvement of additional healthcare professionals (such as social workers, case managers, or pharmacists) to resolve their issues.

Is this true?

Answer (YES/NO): NO